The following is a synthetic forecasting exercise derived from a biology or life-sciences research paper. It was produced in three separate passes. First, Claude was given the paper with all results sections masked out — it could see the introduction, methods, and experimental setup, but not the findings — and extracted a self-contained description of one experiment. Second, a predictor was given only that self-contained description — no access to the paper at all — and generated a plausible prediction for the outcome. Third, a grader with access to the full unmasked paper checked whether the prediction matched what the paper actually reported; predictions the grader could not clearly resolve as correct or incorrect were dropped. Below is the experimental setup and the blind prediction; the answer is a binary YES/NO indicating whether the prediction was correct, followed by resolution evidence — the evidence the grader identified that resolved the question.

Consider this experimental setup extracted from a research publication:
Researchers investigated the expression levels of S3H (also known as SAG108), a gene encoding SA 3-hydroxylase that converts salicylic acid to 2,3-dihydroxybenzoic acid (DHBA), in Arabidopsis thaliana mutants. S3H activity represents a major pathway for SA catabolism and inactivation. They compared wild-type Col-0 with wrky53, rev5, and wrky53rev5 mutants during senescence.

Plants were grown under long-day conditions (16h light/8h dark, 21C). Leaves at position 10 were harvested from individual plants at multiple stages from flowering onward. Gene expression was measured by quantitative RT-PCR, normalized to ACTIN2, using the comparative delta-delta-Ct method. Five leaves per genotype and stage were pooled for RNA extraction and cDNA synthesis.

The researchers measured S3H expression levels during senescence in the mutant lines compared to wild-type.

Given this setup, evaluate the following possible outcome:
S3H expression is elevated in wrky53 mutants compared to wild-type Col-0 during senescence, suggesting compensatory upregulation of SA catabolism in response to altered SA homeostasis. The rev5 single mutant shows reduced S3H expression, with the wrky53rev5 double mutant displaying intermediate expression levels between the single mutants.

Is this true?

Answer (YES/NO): NO